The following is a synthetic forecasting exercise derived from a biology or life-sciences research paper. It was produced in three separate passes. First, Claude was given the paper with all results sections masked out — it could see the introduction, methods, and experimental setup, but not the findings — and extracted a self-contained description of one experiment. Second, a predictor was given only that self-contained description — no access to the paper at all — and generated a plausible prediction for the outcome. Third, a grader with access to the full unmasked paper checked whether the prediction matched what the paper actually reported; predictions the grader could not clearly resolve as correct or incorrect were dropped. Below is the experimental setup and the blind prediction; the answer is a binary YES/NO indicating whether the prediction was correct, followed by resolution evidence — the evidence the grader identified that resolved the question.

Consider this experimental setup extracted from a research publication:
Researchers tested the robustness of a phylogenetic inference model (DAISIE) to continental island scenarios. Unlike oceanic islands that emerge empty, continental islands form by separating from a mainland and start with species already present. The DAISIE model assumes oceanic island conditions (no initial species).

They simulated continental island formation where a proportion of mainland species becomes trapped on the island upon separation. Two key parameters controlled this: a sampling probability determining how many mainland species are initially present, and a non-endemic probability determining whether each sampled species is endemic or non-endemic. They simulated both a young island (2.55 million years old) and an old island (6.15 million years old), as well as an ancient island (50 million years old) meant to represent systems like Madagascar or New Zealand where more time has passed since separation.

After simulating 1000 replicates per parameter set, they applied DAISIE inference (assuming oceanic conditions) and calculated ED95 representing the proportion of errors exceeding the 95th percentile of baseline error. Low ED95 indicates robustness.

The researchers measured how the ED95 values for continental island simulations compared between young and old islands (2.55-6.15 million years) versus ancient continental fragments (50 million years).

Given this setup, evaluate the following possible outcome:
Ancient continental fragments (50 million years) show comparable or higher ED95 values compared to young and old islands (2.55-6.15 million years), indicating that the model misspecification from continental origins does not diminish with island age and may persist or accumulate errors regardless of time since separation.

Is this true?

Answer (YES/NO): NO